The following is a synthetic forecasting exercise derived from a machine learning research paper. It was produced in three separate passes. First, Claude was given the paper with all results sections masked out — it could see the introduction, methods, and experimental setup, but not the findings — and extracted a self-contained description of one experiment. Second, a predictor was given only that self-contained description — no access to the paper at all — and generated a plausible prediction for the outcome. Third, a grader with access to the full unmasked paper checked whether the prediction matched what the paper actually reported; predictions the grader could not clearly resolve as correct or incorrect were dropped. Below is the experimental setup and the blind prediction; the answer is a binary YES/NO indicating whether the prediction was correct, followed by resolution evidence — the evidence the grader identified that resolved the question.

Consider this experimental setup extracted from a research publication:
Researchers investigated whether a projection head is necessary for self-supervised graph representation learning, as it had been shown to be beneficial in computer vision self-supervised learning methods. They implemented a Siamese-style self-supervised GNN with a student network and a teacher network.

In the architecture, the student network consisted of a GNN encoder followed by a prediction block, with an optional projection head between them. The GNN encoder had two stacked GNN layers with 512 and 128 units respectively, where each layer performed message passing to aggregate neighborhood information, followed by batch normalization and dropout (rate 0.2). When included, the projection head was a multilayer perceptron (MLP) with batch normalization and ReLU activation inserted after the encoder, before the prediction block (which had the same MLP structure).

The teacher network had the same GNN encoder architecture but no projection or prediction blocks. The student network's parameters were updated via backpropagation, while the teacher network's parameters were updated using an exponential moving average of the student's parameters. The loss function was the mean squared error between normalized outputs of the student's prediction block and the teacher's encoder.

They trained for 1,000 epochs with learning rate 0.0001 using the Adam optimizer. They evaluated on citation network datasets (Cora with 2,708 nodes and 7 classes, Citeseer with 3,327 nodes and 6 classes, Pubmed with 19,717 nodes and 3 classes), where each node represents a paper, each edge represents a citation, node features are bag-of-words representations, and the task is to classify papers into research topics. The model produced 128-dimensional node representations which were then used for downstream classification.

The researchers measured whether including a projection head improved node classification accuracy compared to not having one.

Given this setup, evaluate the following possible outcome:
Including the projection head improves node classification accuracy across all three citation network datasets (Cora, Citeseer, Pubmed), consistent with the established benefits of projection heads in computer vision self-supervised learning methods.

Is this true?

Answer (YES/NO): NO